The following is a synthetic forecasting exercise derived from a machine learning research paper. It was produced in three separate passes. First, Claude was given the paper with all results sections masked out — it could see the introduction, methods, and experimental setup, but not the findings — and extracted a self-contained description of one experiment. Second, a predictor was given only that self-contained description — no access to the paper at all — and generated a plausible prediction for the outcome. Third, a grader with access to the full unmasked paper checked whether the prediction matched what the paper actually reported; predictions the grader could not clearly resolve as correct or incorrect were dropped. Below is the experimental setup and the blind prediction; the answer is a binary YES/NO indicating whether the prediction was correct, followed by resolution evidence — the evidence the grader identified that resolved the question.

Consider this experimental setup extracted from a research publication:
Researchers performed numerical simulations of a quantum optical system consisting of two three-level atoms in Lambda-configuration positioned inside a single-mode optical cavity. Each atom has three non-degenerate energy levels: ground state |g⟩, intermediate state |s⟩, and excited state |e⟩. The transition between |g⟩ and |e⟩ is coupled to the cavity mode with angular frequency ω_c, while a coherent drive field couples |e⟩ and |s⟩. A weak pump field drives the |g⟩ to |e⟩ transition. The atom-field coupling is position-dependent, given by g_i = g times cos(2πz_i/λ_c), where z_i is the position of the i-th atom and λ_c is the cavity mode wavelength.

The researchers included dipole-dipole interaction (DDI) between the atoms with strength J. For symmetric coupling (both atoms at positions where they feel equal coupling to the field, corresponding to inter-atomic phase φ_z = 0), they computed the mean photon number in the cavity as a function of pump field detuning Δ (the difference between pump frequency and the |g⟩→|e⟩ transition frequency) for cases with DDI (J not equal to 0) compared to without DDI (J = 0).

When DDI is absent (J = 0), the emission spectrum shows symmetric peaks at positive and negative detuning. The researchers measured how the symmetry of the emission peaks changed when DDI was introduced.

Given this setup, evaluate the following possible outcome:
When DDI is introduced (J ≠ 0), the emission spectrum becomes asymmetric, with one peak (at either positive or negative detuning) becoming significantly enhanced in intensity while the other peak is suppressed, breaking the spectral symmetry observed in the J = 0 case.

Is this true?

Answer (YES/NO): NO